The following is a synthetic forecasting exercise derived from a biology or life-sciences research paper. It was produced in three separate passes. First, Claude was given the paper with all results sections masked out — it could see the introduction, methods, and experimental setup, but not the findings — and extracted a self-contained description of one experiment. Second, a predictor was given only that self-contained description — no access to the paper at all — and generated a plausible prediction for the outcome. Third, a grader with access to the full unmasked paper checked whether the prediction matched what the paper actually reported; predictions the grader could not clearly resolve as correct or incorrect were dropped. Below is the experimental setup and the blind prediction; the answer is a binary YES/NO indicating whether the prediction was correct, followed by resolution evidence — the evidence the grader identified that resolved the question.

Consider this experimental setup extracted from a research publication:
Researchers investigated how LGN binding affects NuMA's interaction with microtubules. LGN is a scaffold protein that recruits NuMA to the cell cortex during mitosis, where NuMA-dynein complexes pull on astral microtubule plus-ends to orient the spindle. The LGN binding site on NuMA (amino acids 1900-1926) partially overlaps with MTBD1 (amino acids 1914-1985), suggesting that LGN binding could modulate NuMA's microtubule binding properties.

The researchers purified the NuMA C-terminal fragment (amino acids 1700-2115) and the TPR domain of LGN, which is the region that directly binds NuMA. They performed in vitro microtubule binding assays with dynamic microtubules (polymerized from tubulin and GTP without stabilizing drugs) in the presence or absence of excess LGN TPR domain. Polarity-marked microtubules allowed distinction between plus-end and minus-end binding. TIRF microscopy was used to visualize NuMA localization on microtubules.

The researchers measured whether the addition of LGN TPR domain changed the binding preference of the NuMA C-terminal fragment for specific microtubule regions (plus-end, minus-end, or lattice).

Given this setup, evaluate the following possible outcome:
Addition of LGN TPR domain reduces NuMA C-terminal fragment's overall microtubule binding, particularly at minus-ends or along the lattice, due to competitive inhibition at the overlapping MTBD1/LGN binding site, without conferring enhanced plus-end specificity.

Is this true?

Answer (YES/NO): NO